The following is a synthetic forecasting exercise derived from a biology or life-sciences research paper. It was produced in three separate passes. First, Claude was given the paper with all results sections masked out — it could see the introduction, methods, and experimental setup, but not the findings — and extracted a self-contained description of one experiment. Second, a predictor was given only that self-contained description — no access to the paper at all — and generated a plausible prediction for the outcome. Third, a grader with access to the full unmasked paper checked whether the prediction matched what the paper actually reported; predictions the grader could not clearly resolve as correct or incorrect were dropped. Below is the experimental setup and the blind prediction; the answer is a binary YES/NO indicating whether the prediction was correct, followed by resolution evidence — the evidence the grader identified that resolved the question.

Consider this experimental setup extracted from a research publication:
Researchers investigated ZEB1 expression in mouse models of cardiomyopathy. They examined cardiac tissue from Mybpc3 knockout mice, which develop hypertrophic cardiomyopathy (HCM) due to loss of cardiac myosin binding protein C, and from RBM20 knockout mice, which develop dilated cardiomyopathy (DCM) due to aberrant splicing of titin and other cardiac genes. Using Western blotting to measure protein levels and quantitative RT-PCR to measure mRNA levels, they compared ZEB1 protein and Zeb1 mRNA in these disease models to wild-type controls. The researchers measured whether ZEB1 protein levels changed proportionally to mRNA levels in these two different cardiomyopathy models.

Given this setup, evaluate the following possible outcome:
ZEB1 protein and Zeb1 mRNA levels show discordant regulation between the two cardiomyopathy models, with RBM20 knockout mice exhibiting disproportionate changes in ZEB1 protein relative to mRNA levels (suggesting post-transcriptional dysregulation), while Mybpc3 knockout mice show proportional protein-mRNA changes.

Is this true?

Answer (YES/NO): NO